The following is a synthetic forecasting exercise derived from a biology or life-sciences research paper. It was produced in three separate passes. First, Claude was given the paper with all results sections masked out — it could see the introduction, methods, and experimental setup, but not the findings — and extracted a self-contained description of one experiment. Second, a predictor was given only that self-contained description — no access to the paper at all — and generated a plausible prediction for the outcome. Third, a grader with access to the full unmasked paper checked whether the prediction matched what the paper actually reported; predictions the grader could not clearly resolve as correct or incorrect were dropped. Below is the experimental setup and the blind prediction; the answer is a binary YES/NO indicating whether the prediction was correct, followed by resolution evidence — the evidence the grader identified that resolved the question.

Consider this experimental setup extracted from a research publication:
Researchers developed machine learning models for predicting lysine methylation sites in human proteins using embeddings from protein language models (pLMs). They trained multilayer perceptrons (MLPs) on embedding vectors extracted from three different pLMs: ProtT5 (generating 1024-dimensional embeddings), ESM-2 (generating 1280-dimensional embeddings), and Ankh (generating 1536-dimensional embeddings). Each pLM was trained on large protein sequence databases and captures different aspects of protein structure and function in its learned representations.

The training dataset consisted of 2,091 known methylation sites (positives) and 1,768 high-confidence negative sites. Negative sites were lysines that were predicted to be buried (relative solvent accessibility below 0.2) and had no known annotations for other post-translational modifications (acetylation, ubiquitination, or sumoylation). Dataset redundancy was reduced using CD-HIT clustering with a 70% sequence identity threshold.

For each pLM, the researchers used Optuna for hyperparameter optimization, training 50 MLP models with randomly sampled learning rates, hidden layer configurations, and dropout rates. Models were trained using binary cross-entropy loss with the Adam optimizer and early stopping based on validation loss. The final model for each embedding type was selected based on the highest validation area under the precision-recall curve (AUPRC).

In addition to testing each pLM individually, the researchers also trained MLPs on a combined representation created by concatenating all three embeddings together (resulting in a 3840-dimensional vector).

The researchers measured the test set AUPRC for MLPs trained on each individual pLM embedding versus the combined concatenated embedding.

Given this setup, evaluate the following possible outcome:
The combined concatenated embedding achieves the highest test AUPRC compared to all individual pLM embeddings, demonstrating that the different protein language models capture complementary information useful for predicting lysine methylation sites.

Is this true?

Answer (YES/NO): YES